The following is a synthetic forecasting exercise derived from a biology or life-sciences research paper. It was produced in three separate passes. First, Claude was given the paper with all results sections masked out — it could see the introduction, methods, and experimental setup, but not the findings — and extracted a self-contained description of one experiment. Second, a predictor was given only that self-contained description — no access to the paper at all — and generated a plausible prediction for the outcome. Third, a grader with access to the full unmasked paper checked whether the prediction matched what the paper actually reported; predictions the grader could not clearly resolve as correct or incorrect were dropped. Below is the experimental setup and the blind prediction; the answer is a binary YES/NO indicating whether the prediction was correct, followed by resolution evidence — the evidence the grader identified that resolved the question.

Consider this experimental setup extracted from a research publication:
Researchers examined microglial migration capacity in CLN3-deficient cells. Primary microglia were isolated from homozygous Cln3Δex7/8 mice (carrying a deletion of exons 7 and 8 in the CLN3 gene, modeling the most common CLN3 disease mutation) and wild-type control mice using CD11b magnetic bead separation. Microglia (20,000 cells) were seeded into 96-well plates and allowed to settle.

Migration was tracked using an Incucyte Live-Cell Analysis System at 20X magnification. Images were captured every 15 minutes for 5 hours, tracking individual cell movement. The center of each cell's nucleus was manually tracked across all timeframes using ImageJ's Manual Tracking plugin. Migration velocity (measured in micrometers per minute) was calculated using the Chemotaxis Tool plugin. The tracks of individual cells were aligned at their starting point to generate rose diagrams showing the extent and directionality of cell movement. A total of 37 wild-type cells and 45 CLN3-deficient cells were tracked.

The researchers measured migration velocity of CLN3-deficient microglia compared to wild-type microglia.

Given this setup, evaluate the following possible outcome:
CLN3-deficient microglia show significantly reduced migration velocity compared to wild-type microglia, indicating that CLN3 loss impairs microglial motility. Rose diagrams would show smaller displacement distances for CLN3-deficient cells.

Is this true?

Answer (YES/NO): YES